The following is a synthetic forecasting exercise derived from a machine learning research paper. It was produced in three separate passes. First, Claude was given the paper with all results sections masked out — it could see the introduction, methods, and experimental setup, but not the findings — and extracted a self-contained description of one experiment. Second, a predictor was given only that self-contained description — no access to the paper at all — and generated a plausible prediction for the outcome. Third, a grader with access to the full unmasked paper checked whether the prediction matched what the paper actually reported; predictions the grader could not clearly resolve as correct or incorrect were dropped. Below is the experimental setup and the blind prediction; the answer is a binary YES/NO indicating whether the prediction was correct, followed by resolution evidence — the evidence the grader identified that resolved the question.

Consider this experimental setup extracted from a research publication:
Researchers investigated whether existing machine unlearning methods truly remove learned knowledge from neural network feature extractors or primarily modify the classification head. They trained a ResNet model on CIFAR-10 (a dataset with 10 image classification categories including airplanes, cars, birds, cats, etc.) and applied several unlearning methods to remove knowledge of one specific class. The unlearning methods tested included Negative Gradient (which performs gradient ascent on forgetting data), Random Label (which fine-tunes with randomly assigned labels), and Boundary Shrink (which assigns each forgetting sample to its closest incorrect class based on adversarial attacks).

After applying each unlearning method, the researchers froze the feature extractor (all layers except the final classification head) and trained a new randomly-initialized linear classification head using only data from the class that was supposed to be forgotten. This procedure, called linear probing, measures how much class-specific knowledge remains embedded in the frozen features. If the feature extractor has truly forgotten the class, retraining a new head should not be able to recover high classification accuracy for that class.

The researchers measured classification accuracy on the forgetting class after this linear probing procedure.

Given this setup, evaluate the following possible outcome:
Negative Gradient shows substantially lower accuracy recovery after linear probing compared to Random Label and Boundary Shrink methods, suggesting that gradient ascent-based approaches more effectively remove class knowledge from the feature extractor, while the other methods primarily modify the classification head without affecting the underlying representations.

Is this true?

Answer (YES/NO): NO